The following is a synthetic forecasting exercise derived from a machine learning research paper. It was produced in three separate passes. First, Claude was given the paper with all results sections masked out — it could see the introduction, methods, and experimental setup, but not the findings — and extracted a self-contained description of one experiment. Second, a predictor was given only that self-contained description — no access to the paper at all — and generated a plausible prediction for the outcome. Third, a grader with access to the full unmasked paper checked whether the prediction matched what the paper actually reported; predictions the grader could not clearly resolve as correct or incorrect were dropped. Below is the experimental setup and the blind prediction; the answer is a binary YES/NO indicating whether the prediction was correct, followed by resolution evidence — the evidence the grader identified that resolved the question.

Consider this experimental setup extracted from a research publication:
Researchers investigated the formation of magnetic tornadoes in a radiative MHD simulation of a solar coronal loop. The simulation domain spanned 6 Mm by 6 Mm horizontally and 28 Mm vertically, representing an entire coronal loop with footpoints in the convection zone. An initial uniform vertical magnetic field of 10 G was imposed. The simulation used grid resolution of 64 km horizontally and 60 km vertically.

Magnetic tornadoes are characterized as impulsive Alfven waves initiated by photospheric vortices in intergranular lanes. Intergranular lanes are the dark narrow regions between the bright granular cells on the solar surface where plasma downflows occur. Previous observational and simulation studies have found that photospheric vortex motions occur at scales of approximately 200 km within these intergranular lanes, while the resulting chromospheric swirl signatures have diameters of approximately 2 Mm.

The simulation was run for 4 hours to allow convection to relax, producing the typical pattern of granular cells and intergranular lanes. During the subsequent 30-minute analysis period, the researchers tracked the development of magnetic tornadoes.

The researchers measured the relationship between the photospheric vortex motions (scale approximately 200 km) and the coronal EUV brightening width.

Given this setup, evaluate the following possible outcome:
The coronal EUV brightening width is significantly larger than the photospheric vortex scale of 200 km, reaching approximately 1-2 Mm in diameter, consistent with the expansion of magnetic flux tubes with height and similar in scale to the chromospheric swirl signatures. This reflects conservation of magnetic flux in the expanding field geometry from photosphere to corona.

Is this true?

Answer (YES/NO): YES